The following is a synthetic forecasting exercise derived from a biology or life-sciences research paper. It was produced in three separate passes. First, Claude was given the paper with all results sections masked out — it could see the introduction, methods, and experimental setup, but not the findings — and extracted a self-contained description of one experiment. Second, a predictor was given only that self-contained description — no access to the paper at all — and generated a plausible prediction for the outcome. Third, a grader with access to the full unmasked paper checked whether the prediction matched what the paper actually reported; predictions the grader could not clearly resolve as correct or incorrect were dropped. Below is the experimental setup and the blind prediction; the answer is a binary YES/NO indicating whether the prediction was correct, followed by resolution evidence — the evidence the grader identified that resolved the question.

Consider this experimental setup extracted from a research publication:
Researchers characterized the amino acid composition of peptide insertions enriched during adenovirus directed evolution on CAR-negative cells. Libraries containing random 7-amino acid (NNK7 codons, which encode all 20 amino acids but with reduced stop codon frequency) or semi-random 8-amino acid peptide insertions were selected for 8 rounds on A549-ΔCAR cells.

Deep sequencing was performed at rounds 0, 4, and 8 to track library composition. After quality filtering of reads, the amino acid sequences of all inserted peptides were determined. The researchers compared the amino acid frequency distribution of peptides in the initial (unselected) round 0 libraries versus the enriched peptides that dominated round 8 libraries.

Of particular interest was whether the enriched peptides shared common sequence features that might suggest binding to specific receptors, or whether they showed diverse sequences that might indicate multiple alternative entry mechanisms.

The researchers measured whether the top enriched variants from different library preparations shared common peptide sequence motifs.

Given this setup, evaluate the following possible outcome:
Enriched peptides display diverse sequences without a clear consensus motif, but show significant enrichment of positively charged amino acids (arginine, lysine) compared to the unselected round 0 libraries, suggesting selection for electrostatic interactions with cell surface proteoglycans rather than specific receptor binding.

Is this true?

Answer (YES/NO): NO